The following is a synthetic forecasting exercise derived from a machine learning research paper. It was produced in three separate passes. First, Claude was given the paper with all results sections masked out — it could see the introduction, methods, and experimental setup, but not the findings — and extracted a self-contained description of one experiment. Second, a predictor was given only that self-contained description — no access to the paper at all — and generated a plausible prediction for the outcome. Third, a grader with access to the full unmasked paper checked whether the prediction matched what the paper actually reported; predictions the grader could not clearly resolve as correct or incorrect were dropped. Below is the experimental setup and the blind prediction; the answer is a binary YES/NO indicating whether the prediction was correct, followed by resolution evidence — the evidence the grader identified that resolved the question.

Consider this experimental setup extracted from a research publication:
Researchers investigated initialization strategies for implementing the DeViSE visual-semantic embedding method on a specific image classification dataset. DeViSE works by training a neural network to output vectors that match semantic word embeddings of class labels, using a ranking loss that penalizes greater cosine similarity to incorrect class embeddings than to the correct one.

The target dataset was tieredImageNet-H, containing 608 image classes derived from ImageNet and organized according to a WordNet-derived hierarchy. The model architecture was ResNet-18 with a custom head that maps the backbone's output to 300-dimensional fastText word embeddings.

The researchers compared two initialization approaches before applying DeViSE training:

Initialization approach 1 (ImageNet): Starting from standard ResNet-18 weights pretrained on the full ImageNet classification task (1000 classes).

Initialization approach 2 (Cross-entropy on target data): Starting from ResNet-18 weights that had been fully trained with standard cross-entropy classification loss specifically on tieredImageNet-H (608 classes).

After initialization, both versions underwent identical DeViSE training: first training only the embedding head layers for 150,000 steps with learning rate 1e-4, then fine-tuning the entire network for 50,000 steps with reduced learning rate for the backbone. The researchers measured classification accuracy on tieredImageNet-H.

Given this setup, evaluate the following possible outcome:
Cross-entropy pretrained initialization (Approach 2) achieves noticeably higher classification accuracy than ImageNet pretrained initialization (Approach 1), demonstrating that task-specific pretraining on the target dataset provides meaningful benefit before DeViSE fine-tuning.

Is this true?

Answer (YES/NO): YES